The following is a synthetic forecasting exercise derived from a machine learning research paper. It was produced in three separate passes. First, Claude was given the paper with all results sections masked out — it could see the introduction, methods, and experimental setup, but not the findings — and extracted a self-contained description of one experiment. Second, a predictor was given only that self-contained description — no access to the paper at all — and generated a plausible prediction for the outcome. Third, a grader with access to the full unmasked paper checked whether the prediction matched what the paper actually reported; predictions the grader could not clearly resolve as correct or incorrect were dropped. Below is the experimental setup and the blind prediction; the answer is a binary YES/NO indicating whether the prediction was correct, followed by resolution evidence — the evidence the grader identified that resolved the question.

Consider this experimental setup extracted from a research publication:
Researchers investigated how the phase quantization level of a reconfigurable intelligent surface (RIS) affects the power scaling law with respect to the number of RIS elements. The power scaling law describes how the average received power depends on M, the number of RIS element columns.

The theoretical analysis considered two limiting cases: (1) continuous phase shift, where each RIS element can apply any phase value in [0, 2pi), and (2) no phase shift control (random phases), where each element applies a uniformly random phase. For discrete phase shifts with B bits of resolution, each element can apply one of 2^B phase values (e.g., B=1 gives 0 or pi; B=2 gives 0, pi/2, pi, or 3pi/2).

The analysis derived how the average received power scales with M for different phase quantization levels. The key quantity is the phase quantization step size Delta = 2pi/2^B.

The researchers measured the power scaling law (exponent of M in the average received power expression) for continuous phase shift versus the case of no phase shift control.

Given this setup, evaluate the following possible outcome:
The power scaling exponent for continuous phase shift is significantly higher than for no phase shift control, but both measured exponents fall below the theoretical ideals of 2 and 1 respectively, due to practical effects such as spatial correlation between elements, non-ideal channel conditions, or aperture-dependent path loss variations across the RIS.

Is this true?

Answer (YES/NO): NO